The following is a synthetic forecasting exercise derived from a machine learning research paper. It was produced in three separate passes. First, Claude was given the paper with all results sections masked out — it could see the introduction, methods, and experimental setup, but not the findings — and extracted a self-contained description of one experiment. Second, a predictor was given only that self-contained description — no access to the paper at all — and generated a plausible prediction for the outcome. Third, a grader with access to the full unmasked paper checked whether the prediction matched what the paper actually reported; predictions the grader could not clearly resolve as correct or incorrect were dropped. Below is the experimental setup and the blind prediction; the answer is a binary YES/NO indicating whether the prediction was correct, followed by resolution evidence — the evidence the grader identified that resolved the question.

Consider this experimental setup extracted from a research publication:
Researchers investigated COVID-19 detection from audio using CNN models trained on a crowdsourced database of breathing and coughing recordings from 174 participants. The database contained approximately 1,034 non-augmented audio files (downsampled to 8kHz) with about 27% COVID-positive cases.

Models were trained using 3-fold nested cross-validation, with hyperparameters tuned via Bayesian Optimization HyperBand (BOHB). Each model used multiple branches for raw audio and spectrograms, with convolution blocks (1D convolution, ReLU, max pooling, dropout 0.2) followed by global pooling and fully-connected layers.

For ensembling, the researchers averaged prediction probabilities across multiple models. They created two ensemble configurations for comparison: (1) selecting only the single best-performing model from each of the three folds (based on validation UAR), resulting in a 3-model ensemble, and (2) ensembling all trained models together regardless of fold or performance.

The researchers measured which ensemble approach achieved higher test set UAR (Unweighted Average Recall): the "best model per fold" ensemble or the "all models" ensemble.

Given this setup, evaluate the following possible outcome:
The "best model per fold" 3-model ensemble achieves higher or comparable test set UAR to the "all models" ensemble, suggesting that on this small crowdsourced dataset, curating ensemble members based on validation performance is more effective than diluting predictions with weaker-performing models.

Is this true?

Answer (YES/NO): YES